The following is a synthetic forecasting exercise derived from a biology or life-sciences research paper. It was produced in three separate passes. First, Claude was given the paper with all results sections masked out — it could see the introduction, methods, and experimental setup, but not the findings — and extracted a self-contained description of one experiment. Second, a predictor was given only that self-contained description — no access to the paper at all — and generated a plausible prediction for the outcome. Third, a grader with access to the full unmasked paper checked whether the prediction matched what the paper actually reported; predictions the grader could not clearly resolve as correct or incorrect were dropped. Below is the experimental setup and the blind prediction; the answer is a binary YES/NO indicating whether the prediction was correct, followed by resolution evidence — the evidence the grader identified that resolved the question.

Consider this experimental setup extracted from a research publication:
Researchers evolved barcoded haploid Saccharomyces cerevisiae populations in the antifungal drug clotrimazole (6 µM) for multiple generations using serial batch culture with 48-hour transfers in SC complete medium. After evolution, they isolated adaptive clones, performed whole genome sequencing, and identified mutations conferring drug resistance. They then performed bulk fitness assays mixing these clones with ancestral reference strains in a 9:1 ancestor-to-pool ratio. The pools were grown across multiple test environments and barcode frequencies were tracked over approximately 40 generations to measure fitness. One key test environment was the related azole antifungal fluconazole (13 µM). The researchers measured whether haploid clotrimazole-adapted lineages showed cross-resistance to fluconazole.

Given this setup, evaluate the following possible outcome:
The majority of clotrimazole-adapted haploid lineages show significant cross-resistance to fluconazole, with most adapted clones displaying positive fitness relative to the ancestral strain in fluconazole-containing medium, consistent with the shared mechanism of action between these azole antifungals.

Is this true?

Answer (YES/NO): YES